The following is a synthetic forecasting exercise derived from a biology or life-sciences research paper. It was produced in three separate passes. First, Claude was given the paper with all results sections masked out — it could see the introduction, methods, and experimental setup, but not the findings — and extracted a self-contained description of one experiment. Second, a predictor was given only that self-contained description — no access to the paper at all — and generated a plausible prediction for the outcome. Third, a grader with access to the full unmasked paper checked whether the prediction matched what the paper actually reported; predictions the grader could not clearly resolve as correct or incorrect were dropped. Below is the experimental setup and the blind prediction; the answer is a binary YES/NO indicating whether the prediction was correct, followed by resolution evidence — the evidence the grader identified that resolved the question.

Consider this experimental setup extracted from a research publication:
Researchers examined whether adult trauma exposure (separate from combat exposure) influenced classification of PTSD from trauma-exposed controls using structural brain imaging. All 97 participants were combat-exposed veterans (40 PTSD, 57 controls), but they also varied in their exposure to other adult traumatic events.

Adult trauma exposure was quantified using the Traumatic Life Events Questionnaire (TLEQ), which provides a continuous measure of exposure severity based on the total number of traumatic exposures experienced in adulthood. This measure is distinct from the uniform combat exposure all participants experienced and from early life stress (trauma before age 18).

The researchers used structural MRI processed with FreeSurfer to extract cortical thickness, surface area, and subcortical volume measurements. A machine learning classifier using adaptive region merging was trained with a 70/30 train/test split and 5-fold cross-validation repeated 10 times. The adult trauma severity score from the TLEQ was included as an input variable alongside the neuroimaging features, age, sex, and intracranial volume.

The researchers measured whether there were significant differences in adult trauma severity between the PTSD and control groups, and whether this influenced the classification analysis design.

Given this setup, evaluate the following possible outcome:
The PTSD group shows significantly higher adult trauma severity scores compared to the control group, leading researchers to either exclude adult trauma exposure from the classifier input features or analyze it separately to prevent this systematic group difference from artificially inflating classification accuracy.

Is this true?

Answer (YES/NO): NO